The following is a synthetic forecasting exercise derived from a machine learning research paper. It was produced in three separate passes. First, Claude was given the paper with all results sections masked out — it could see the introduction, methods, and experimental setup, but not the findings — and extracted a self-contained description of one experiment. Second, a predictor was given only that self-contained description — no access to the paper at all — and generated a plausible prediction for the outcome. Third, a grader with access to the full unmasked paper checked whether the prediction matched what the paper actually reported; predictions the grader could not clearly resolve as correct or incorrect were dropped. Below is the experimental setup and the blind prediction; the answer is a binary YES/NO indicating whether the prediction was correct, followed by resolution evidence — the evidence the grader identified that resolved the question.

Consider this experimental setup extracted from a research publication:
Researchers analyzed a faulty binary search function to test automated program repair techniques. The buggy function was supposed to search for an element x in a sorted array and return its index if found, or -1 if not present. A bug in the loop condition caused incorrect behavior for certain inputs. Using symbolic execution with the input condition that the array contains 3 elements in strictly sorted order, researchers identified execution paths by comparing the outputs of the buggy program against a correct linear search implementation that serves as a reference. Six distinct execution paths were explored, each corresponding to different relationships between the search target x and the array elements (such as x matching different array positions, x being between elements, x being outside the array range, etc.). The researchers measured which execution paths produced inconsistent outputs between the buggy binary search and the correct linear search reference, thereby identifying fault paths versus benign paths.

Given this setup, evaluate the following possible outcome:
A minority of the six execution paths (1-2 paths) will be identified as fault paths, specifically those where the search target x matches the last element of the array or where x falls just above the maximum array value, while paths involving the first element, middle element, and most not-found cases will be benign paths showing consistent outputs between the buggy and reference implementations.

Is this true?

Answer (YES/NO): NO